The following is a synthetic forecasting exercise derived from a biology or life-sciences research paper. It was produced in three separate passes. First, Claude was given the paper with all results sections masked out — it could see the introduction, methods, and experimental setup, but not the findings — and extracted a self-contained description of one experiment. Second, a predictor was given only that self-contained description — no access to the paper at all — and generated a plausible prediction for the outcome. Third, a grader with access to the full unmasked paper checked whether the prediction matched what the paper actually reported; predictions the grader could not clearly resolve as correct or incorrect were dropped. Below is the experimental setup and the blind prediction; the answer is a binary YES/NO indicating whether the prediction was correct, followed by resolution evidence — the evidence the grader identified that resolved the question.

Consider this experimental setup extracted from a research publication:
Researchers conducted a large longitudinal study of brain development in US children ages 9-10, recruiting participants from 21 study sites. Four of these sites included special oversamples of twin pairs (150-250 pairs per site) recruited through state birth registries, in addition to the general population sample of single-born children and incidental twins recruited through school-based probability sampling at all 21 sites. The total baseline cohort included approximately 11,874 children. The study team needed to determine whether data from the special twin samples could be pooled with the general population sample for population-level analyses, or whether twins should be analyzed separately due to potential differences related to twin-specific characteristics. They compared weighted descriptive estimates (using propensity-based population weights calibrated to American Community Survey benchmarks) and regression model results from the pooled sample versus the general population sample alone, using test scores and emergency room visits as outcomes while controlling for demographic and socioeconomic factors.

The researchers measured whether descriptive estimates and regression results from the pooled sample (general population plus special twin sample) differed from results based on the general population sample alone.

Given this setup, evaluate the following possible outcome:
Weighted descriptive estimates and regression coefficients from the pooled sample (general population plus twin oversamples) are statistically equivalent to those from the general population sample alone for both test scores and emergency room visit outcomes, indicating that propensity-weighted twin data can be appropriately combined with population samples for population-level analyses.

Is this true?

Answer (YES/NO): YES